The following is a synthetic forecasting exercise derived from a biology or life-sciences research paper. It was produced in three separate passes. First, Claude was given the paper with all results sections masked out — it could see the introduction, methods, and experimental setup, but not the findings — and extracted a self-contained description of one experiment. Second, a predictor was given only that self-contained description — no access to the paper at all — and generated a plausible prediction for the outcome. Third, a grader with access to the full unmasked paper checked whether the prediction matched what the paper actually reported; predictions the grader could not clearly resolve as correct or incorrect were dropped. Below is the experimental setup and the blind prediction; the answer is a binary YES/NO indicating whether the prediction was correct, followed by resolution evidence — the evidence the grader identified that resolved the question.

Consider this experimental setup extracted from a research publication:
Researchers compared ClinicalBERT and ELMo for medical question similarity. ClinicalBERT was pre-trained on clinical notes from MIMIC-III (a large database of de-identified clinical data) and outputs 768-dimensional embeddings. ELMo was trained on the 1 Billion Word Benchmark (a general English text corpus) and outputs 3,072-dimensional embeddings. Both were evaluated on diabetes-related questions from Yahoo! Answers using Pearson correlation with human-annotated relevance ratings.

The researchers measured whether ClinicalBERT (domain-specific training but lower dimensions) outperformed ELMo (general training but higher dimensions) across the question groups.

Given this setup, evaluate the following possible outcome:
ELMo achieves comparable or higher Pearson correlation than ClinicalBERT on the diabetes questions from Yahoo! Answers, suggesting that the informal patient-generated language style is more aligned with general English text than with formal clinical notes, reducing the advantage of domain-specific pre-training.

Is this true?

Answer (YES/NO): NO